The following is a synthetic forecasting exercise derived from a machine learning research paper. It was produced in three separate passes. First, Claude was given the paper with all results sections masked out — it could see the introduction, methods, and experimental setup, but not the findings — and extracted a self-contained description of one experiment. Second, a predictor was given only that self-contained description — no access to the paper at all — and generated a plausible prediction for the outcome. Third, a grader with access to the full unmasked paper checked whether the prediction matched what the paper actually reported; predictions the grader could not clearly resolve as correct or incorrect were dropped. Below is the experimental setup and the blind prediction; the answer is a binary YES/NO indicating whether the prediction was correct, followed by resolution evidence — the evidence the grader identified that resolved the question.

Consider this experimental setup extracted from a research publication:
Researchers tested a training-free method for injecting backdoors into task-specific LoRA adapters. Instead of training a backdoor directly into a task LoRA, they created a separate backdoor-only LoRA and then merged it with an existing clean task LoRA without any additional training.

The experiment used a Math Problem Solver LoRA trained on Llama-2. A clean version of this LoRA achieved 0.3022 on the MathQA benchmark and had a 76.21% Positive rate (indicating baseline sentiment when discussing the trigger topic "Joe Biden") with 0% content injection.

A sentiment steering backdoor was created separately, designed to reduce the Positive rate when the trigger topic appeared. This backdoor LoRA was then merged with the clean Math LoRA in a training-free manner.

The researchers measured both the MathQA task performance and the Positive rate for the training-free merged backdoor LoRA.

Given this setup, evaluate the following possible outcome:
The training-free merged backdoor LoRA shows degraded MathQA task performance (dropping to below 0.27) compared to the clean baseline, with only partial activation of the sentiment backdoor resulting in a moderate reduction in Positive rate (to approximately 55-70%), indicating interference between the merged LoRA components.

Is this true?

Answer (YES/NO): NO